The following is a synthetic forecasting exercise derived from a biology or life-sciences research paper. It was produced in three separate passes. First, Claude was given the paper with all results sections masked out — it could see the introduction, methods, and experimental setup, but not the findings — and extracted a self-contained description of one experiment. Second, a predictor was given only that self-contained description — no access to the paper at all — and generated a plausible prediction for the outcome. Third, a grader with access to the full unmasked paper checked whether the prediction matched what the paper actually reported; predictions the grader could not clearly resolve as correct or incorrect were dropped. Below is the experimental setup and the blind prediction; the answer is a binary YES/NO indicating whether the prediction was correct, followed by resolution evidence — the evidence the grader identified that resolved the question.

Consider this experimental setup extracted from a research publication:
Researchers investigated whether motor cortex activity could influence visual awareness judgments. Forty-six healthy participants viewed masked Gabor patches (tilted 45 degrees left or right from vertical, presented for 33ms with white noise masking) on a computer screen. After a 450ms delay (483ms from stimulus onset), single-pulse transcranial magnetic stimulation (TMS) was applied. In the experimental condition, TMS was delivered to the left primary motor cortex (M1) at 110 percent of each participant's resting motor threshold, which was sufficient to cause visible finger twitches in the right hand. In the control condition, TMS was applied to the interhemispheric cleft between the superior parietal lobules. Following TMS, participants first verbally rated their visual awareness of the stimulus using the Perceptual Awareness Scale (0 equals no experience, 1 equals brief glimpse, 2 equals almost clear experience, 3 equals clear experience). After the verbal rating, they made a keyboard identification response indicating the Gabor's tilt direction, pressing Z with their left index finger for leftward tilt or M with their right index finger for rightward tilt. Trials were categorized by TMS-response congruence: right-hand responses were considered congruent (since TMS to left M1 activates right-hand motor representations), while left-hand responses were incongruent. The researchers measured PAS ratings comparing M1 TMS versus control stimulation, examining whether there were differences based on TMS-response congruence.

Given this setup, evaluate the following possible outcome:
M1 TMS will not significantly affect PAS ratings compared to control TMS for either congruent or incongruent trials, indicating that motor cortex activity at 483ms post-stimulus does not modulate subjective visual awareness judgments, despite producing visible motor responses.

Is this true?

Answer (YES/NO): NO